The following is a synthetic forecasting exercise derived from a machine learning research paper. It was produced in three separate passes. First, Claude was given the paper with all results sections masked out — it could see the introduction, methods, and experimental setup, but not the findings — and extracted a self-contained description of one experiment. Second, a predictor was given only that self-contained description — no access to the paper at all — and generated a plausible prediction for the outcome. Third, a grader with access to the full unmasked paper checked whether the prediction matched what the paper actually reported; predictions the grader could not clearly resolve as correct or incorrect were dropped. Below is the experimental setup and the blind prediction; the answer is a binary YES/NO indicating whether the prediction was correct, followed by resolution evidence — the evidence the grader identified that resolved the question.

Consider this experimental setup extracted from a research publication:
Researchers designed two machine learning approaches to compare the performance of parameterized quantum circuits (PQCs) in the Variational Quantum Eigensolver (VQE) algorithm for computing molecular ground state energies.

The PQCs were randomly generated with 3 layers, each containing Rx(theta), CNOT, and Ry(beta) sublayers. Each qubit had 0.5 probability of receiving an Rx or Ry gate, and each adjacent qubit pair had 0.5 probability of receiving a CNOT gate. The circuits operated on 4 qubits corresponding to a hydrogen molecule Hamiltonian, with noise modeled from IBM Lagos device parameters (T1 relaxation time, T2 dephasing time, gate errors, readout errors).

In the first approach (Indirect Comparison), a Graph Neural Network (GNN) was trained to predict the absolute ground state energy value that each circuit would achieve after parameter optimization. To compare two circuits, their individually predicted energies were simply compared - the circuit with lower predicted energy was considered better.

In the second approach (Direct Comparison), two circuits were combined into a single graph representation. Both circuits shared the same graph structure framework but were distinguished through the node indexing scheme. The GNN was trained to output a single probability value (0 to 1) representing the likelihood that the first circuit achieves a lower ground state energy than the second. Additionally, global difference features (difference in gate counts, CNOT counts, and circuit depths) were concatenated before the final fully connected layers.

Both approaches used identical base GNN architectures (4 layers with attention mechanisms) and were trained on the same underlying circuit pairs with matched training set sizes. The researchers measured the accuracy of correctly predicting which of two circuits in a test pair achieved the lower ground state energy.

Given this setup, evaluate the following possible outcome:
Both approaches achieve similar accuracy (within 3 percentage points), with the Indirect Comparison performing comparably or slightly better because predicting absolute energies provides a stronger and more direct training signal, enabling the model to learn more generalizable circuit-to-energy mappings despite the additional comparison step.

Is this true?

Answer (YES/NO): NO